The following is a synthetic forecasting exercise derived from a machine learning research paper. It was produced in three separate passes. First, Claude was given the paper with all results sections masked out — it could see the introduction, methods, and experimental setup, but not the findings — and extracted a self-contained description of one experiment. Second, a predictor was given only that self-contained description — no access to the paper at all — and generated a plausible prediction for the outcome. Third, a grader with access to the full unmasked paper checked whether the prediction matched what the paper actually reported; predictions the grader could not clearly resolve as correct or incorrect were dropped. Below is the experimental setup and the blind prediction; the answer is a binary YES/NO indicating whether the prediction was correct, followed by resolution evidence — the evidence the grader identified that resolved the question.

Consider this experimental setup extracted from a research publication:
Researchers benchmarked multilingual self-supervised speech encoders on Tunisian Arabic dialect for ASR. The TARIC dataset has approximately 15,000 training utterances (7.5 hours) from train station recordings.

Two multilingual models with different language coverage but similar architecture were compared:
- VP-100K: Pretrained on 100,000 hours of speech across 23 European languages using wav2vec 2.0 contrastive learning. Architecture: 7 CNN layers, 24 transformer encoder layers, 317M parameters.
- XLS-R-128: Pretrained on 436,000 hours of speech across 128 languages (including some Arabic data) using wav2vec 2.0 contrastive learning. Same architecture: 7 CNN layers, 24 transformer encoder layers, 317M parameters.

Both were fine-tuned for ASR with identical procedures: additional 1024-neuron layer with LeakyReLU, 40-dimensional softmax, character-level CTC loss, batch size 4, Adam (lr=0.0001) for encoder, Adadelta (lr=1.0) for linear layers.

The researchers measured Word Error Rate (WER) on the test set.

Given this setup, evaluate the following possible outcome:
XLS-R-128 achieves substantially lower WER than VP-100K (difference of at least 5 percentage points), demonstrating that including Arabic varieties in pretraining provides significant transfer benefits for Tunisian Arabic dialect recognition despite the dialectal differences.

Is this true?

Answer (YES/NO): NO